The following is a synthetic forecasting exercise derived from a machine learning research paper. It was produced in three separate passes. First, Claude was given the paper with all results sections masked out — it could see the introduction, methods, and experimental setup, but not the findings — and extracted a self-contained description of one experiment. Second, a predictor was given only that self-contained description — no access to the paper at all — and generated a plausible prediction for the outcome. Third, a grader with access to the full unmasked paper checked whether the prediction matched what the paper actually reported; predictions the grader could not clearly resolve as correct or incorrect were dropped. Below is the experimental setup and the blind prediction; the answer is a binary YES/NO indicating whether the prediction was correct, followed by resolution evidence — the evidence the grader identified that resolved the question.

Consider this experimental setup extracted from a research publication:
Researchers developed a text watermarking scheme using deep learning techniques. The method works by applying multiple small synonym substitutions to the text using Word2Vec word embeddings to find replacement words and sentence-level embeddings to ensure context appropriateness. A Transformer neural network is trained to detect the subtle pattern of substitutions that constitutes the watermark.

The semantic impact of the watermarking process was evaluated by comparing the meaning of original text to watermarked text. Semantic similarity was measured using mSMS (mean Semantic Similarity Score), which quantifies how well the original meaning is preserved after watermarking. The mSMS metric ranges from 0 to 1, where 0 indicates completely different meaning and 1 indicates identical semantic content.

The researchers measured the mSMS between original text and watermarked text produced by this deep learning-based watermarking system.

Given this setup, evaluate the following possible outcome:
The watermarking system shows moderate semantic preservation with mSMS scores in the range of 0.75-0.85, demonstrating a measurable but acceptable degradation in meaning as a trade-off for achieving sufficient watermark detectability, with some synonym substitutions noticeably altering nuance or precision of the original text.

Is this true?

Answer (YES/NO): NO